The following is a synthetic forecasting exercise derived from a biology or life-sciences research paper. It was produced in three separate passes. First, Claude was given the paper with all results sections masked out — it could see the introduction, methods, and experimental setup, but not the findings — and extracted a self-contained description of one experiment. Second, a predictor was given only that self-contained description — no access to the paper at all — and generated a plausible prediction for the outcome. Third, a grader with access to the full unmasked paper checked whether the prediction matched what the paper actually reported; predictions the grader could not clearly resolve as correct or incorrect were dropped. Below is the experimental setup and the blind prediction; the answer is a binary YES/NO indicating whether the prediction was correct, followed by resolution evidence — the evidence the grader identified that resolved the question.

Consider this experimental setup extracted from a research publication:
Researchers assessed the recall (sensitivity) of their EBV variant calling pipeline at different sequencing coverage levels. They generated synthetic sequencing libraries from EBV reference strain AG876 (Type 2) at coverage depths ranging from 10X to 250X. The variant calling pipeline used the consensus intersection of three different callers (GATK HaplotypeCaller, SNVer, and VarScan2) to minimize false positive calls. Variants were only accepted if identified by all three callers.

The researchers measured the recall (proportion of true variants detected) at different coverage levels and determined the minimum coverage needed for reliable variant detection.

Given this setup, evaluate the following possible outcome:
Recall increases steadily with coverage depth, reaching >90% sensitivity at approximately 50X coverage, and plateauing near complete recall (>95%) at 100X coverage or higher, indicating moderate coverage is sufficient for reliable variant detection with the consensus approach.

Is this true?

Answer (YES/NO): NO